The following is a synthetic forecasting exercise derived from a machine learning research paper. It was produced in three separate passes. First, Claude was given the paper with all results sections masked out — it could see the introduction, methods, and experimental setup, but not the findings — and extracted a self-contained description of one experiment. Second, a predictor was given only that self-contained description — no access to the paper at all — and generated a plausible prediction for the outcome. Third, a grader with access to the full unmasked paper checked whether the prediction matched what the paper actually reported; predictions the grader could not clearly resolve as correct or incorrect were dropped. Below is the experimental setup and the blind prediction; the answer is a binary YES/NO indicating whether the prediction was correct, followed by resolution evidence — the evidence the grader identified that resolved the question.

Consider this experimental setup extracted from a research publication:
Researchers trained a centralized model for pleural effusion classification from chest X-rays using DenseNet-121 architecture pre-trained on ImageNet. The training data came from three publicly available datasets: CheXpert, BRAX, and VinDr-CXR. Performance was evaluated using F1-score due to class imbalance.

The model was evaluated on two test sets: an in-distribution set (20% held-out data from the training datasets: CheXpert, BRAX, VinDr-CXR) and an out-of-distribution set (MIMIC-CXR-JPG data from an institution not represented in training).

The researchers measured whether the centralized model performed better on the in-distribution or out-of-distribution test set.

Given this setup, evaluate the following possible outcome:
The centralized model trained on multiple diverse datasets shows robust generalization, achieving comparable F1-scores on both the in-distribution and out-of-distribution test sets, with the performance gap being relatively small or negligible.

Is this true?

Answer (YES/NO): YES